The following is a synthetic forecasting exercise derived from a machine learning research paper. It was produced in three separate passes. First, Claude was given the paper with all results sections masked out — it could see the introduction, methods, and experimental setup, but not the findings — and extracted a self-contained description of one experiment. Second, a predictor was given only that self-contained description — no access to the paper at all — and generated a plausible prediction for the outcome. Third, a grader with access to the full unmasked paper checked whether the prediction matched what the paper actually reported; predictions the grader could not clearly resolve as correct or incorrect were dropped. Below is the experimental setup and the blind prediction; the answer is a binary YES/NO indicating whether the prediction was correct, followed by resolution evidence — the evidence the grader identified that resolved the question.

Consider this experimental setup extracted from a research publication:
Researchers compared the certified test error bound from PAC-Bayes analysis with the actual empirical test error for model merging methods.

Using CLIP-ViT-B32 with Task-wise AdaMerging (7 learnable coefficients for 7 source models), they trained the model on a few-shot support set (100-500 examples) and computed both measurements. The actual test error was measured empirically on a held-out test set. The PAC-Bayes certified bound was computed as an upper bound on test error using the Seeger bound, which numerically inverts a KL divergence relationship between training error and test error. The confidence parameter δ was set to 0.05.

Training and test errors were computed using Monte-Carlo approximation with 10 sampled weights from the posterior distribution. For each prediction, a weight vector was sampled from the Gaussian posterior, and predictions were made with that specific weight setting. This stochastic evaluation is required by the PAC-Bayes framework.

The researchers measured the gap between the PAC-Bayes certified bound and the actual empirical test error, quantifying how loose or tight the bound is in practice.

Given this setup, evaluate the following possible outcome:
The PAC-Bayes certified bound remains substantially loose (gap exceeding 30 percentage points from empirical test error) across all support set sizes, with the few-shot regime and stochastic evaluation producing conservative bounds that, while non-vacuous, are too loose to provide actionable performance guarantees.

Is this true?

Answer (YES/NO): NO